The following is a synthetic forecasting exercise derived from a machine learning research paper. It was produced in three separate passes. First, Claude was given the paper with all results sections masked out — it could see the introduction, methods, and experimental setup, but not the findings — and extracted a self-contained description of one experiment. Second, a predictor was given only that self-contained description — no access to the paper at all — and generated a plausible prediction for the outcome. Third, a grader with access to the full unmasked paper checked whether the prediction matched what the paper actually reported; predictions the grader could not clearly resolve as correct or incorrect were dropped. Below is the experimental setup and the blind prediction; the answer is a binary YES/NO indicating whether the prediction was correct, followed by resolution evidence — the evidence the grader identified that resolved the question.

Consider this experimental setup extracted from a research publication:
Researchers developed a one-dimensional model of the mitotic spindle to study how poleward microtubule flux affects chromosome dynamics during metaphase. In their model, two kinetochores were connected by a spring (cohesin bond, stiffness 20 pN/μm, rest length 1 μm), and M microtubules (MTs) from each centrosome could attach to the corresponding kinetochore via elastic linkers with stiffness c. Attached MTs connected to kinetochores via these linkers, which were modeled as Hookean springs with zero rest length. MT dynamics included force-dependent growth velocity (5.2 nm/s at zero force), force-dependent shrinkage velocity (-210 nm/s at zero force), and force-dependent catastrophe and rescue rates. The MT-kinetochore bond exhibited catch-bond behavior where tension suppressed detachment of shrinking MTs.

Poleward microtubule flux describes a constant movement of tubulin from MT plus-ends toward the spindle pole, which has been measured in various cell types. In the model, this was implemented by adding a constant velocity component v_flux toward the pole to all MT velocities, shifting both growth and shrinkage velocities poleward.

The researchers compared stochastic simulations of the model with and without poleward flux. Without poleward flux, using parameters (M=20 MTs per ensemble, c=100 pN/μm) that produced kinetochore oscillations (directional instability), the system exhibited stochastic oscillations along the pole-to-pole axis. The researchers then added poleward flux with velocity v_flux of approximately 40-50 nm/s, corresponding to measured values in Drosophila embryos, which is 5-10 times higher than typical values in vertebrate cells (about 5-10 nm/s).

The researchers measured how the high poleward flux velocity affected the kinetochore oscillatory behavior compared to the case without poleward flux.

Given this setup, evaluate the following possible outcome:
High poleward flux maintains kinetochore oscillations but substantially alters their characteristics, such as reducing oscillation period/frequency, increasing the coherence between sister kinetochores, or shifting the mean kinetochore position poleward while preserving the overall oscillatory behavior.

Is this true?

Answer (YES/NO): NO